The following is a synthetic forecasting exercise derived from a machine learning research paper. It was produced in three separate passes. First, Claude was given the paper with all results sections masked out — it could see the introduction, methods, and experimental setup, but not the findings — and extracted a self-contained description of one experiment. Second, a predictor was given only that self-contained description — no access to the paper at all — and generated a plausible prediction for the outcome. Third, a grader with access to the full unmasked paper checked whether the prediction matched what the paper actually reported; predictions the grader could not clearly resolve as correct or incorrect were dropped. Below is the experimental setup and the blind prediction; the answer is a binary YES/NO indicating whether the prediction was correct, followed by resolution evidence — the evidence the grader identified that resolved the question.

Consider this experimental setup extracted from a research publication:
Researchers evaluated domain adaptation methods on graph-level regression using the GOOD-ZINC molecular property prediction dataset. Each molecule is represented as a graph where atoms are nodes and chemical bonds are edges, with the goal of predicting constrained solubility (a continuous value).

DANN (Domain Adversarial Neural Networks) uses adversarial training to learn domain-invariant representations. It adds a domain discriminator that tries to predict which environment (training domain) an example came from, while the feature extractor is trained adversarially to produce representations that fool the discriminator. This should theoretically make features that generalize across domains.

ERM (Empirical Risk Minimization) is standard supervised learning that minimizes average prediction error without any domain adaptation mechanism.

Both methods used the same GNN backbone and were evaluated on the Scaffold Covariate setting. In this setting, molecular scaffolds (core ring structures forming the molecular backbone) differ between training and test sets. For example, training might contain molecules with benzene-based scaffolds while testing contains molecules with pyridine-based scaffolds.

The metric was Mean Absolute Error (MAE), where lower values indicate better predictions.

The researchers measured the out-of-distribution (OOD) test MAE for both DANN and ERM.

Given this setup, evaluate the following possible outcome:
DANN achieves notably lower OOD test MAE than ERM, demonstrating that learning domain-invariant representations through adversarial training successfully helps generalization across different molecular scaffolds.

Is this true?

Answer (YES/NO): NO